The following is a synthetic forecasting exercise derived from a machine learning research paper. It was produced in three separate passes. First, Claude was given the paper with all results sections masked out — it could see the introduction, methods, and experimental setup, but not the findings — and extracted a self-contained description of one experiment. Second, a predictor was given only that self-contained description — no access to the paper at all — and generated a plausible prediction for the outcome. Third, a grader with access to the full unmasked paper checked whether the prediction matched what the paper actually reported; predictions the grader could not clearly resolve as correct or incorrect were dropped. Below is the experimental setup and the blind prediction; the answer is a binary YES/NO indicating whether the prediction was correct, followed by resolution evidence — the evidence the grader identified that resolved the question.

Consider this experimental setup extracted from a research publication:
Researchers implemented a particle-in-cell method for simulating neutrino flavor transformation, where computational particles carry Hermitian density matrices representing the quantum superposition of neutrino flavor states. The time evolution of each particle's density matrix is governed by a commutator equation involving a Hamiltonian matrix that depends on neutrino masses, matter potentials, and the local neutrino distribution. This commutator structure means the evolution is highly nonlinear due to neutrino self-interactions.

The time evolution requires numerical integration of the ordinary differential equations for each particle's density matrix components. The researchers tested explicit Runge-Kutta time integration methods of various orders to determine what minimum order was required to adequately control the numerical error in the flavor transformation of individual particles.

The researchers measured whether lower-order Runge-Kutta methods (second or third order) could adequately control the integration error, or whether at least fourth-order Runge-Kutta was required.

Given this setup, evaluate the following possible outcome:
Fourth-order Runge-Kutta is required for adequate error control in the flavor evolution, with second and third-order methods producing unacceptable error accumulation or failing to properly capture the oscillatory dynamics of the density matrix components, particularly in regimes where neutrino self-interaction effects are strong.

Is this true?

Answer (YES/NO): YES